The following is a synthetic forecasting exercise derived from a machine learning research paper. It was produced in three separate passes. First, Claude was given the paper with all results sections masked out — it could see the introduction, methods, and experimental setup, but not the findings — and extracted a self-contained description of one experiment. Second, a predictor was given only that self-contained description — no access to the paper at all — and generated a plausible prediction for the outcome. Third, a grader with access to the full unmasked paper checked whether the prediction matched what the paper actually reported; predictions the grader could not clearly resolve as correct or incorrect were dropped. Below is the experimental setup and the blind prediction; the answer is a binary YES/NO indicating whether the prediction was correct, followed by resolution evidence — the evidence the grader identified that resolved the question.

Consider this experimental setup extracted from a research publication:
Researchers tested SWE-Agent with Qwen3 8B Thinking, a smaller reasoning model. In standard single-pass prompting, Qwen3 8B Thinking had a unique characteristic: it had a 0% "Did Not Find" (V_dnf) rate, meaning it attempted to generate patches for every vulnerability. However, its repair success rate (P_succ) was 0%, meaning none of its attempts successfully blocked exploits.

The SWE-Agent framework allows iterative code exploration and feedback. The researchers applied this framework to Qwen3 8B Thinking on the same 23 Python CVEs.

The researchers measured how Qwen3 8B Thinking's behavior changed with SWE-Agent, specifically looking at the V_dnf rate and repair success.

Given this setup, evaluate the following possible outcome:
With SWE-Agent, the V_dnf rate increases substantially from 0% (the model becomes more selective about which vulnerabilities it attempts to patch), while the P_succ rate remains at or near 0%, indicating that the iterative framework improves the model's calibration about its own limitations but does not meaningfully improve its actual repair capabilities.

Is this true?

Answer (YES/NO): YES